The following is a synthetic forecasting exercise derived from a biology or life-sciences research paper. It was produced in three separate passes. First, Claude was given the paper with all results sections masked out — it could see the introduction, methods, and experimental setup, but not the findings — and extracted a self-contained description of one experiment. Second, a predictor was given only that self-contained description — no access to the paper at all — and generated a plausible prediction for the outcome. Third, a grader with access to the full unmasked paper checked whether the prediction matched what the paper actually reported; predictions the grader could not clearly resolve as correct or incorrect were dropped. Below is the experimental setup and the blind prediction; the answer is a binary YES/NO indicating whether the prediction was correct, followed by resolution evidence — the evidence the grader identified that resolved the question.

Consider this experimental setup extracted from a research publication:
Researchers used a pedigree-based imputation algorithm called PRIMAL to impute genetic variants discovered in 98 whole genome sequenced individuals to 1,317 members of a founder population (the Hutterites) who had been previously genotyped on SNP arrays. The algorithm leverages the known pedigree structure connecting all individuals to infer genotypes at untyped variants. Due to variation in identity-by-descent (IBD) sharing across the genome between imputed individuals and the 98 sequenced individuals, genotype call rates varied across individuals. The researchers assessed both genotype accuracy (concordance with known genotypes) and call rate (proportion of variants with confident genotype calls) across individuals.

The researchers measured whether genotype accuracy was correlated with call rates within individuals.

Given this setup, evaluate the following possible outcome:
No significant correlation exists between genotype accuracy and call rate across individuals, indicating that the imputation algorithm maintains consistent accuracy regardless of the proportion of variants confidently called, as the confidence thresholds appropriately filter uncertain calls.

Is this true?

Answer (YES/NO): YES